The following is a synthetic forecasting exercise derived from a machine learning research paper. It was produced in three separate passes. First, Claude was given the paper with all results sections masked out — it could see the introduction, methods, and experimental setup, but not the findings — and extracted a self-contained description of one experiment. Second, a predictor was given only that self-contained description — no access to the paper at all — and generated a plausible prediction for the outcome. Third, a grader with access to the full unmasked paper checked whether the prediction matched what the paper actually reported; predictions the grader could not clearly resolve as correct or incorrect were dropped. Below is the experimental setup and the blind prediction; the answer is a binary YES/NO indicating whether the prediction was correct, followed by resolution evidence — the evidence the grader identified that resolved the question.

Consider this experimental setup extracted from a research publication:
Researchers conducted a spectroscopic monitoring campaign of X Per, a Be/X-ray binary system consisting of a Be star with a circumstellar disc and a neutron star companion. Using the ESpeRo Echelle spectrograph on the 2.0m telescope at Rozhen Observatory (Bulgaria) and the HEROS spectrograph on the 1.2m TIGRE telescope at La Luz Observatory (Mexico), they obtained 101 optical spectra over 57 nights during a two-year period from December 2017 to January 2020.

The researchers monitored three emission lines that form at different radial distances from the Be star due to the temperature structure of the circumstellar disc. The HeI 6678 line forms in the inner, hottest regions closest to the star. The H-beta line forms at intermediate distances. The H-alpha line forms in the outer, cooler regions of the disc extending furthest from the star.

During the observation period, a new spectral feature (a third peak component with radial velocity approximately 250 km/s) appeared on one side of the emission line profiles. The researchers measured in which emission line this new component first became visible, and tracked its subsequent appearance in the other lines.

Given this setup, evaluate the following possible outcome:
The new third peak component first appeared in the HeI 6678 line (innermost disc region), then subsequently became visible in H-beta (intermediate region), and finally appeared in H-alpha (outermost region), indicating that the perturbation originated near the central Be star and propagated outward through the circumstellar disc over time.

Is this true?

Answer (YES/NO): YES